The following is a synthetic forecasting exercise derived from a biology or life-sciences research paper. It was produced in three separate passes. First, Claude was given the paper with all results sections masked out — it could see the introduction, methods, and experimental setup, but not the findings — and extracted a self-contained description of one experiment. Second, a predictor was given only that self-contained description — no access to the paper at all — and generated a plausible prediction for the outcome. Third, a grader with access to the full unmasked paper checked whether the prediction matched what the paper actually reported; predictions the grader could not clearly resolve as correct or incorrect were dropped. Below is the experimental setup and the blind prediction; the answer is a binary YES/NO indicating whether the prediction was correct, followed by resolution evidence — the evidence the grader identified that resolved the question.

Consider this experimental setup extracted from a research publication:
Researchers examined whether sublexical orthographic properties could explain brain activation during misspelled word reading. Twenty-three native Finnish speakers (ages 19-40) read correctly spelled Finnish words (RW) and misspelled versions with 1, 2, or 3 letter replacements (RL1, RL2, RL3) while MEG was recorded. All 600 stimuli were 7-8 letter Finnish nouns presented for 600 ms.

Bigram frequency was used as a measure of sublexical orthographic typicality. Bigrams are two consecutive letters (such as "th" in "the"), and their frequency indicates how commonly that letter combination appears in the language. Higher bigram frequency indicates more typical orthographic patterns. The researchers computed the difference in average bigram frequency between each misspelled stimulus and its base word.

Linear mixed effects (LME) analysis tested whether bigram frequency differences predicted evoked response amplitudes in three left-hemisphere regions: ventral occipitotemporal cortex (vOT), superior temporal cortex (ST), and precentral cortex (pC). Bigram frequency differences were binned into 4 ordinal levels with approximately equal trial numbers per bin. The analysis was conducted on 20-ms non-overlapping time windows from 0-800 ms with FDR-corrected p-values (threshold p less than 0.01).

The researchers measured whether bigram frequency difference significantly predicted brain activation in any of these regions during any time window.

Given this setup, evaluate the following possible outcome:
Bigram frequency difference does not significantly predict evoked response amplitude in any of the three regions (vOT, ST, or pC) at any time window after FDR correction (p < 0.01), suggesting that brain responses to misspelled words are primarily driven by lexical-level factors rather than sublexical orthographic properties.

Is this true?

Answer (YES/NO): NO